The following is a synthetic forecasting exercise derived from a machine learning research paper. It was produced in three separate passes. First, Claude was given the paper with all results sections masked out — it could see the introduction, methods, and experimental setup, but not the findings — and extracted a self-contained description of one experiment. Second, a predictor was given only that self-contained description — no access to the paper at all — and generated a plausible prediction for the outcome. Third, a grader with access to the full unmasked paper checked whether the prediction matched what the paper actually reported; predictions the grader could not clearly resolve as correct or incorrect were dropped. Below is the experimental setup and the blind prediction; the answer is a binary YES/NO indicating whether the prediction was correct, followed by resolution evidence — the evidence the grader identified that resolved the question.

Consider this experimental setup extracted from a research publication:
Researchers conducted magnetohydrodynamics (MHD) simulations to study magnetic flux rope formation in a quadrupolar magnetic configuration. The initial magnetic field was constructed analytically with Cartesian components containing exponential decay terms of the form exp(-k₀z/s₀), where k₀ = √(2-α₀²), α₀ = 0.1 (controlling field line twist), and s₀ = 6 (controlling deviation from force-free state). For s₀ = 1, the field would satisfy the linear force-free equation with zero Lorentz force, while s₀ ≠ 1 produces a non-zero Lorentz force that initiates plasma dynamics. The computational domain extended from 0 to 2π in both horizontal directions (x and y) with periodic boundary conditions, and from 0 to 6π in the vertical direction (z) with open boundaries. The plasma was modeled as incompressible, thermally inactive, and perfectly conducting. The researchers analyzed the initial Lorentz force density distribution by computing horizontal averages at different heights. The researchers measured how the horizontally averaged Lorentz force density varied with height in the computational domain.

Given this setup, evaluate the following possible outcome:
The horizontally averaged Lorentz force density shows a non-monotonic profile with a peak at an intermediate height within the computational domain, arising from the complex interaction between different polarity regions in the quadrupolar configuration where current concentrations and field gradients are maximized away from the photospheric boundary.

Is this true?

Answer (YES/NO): NO